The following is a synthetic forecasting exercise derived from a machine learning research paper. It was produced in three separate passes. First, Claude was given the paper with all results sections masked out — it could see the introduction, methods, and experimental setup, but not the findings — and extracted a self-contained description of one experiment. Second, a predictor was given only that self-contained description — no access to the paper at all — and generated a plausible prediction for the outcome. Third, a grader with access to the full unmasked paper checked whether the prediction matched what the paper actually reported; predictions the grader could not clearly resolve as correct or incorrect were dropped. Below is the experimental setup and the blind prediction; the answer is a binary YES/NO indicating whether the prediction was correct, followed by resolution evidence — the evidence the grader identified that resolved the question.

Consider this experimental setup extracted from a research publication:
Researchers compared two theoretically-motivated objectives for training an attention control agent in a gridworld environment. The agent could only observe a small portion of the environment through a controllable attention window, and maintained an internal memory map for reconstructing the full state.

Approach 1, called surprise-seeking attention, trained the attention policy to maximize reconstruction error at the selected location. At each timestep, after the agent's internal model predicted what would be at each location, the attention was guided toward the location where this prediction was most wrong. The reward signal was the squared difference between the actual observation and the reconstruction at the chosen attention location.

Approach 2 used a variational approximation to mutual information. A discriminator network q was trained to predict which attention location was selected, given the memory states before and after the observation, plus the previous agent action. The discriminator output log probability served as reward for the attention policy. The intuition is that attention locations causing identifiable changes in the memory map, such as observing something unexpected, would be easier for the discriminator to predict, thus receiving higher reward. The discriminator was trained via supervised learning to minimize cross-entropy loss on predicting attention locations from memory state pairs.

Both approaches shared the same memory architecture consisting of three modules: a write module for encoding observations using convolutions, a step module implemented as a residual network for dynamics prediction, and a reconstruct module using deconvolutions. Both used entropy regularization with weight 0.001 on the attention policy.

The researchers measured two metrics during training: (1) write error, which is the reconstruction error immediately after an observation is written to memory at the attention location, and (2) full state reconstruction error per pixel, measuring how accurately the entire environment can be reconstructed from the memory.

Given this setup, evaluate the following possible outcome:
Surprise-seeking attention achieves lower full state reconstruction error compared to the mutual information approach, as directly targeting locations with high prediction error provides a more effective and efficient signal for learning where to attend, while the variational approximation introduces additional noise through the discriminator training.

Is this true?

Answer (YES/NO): YES